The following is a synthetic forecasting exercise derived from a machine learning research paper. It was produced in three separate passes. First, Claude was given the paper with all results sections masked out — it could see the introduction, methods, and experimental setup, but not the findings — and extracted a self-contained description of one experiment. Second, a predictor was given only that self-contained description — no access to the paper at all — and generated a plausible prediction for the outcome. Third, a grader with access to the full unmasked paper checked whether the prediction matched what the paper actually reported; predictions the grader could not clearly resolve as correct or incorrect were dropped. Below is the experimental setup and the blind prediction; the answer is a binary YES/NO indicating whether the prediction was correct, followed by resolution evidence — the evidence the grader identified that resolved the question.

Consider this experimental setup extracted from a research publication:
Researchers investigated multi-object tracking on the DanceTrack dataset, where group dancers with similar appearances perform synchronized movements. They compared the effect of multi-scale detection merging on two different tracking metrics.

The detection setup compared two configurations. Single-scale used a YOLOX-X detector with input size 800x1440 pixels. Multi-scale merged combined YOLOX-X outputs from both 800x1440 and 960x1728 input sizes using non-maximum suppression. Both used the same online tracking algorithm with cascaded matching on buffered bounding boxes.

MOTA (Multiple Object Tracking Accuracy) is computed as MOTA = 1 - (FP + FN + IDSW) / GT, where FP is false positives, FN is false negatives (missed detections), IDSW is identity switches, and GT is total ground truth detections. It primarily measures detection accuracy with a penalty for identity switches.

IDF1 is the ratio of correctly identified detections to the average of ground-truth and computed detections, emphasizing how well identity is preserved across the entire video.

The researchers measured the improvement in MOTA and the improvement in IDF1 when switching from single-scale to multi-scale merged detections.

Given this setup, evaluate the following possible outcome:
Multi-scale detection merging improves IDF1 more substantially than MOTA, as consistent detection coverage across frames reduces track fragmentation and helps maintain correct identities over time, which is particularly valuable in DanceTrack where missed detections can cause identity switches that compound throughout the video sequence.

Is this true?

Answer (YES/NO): YES